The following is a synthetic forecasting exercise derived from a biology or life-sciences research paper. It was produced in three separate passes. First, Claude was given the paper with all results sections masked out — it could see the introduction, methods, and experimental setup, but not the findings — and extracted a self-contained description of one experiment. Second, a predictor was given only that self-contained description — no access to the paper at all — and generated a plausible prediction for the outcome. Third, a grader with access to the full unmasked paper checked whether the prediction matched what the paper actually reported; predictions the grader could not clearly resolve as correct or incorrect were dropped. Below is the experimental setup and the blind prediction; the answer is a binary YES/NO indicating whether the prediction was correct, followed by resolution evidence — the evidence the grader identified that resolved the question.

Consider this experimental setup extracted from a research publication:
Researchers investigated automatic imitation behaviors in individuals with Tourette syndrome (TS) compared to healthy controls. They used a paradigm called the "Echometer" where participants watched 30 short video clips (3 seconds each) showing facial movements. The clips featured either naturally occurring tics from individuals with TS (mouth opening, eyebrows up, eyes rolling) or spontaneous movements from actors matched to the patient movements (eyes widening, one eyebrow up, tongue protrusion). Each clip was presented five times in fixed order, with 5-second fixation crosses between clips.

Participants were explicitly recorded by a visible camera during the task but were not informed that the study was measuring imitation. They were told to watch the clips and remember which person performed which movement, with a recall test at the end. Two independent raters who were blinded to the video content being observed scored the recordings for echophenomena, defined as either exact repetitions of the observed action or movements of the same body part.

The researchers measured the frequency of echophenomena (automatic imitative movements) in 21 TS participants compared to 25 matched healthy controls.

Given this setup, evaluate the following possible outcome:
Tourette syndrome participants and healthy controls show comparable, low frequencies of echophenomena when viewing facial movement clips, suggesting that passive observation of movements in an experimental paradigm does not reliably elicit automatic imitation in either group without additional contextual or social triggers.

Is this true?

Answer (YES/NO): NO